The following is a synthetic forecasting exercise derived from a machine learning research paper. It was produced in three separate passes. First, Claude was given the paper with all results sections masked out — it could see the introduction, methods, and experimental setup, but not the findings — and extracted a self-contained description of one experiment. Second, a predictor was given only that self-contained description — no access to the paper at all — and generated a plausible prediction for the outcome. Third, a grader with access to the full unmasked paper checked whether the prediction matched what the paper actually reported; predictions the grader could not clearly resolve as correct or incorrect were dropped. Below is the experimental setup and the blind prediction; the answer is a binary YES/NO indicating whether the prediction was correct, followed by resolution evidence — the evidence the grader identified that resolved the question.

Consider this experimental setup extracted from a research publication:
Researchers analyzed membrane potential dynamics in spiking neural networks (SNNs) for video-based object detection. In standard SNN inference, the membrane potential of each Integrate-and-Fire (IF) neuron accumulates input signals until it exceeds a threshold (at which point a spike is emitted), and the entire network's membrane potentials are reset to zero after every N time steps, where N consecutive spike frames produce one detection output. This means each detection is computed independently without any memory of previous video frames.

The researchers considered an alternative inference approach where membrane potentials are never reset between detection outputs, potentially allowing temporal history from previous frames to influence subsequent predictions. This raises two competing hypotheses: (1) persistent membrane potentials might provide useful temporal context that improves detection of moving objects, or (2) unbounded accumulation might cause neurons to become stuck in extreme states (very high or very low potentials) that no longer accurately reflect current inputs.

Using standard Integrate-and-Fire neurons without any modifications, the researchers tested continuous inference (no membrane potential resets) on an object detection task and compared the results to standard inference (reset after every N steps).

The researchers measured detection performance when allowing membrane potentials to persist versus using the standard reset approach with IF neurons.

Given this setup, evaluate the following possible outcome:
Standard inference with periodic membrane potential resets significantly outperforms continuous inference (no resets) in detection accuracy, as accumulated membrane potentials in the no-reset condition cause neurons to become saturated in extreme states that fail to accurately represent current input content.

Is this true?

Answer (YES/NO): YES